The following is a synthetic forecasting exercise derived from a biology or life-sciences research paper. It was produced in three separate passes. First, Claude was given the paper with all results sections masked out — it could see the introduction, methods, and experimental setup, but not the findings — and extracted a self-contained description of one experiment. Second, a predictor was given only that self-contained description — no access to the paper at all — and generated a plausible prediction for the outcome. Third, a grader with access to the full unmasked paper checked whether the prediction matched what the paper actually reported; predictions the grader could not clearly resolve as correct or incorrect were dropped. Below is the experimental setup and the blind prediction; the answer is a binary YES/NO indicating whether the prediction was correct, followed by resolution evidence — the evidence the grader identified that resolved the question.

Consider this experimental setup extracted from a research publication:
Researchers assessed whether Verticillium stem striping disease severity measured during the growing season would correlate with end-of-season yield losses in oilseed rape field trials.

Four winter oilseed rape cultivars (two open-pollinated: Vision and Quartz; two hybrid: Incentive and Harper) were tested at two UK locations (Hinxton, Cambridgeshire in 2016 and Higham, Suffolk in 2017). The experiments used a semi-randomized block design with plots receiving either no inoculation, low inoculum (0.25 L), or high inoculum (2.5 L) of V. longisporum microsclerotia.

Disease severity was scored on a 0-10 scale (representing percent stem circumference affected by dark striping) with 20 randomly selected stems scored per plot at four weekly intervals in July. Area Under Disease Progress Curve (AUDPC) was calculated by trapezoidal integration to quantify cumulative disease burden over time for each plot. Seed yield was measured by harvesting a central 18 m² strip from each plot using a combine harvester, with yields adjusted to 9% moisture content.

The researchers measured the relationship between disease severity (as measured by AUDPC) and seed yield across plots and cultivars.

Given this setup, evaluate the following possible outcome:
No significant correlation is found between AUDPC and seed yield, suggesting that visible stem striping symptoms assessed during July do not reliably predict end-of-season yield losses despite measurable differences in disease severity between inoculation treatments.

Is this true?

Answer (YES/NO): NO